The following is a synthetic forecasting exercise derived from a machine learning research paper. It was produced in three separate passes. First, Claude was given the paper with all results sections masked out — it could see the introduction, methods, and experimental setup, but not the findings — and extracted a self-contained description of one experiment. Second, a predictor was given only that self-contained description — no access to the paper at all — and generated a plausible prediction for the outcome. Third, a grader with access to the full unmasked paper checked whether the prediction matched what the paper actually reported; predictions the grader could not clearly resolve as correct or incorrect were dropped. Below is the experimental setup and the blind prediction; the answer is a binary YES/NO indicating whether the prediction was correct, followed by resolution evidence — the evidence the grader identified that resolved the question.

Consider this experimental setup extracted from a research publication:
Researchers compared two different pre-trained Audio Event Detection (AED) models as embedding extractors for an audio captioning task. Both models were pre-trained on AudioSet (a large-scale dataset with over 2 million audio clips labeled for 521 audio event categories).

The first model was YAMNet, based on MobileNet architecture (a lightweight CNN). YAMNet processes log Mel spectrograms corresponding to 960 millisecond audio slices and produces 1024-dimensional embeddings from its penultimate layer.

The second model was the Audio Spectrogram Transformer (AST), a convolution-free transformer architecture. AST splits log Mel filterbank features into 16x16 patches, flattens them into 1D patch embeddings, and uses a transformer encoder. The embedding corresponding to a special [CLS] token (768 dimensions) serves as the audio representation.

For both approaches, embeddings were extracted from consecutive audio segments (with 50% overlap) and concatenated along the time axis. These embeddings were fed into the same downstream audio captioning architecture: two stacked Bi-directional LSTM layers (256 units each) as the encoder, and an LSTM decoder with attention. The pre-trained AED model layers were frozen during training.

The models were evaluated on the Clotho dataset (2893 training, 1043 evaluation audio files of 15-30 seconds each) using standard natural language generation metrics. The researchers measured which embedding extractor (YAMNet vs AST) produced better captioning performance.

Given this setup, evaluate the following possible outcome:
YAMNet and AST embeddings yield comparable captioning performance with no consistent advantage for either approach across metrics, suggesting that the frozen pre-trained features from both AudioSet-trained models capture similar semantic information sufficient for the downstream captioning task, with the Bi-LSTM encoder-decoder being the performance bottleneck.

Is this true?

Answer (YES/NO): NO